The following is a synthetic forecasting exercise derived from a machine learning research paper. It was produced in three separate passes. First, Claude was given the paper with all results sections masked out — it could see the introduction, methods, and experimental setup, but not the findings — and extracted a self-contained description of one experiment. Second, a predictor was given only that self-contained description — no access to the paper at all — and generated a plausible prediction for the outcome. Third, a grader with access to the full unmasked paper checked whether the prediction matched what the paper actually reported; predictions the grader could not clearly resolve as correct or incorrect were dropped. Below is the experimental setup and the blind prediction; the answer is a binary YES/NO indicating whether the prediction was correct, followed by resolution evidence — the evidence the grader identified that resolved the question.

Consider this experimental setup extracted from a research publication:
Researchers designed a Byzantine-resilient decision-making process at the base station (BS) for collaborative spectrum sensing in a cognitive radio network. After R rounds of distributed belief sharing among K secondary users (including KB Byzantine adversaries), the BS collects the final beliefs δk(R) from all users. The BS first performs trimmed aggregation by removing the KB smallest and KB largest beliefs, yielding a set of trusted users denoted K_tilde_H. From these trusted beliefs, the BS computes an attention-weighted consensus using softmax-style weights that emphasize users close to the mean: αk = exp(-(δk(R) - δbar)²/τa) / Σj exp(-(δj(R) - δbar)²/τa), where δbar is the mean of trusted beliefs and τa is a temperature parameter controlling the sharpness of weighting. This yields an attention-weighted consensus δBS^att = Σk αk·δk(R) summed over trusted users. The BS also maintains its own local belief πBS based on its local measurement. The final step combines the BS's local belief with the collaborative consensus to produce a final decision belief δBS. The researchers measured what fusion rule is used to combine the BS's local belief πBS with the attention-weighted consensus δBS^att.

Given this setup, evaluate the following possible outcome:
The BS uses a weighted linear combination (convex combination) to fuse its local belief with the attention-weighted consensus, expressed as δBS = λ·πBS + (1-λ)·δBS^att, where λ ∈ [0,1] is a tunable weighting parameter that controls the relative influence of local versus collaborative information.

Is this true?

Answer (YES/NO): NO